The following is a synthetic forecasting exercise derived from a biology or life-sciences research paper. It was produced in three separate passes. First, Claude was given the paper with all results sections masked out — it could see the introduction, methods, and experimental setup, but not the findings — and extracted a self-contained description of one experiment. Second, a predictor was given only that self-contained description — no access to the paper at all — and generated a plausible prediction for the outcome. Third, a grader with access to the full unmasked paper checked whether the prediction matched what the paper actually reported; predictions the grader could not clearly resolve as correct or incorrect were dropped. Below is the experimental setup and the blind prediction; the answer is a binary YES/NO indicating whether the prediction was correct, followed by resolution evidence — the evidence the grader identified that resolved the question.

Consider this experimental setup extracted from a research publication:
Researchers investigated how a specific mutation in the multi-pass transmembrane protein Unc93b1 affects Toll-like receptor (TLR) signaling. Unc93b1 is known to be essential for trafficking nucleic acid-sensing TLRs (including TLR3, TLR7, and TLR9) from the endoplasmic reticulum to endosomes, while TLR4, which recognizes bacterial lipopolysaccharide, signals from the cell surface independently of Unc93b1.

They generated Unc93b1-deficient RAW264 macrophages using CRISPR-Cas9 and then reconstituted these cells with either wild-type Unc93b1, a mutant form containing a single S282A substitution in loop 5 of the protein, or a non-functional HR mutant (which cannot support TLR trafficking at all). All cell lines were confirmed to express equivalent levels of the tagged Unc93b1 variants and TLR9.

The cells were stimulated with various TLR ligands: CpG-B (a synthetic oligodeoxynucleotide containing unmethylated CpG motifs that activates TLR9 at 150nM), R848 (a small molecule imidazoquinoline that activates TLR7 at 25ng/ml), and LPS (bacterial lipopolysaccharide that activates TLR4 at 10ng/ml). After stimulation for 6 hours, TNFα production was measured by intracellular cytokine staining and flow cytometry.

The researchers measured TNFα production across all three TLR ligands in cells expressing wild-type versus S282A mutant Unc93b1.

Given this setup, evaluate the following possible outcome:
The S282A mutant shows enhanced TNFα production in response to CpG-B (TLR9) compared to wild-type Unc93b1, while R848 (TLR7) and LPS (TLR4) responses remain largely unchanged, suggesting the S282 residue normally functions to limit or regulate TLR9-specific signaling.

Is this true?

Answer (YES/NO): NO